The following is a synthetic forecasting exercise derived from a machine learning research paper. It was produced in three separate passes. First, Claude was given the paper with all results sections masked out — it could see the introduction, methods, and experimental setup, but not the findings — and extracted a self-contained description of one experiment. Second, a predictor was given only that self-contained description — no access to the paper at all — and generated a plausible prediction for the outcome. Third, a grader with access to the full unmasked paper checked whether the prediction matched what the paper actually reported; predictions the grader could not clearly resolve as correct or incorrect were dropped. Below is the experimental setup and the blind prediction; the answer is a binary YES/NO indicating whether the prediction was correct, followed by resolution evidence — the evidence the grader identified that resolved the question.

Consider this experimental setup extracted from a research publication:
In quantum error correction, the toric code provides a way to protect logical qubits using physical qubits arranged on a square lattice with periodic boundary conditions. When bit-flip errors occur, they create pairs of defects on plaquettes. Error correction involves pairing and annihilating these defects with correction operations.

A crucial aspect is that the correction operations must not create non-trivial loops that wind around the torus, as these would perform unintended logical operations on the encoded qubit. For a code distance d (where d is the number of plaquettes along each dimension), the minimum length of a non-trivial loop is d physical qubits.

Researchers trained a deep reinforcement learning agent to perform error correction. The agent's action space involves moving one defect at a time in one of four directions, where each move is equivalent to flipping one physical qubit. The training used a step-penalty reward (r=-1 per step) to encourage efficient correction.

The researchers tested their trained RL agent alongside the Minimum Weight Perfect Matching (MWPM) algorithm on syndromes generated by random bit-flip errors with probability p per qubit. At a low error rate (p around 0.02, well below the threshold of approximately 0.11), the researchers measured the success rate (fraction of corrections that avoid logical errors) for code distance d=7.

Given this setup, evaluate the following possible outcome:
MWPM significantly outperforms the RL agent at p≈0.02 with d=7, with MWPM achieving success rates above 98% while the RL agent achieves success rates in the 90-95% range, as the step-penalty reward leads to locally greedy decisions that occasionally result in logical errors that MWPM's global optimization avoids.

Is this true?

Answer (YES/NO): NO